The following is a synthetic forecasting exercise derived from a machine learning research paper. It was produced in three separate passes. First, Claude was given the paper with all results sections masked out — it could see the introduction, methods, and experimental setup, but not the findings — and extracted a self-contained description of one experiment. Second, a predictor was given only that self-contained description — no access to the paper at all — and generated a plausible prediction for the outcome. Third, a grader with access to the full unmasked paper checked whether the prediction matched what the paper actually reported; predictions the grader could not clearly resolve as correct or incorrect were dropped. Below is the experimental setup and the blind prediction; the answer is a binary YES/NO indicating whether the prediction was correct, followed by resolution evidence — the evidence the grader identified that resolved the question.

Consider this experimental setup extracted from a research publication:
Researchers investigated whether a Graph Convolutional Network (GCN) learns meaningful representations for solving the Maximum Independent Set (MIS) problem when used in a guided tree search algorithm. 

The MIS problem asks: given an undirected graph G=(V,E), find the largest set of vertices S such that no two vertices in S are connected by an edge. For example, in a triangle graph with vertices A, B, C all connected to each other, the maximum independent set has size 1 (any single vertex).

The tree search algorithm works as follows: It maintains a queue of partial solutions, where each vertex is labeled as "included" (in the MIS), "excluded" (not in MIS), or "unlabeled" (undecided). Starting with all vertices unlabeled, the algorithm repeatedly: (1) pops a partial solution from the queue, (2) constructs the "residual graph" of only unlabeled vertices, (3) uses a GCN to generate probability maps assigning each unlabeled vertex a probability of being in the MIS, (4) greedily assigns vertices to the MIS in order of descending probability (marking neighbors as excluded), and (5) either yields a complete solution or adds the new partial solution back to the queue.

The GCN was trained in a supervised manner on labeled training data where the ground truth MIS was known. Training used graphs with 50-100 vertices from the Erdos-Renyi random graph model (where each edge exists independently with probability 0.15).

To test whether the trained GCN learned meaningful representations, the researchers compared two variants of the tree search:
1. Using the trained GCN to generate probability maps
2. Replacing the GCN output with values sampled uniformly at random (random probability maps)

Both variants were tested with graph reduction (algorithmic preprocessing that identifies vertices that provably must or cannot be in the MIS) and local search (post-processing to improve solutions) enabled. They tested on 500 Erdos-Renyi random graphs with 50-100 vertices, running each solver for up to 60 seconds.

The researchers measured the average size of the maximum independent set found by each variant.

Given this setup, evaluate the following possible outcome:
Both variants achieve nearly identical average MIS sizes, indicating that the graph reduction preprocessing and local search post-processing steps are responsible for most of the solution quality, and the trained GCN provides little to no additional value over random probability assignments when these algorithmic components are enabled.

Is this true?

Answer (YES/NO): YES